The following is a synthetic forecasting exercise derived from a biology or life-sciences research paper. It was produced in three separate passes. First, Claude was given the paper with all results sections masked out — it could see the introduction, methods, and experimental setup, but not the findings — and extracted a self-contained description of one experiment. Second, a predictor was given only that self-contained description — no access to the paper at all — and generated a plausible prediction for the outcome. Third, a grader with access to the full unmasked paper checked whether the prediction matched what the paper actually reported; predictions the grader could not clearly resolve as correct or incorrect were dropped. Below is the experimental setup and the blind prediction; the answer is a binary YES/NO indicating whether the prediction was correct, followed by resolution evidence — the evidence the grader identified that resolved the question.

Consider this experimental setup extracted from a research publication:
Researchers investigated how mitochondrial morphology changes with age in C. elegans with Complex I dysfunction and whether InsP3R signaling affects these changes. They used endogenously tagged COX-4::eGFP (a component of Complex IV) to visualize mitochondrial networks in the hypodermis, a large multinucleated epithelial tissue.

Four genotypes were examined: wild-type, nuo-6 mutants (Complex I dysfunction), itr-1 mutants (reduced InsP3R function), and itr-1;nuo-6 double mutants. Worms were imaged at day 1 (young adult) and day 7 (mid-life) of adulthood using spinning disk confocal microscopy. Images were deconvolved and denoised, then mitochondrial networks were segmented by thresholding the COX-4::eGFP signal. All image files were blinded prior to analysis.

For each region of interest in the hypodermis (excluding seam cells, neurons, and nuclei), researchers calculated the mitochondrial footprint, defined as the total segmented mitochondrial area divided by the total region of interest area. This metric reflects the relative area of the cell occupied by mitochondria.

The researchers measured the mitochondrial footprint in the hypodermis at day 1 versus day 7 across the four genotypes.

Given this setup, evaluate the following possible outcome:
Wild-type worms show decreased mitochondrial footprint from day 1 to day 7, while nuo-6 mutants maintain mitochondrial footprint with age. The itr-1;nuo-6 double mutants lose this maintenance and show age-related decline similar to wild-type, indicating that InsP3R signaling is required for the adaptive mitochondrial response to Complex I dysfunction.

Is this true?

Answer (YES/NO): NO